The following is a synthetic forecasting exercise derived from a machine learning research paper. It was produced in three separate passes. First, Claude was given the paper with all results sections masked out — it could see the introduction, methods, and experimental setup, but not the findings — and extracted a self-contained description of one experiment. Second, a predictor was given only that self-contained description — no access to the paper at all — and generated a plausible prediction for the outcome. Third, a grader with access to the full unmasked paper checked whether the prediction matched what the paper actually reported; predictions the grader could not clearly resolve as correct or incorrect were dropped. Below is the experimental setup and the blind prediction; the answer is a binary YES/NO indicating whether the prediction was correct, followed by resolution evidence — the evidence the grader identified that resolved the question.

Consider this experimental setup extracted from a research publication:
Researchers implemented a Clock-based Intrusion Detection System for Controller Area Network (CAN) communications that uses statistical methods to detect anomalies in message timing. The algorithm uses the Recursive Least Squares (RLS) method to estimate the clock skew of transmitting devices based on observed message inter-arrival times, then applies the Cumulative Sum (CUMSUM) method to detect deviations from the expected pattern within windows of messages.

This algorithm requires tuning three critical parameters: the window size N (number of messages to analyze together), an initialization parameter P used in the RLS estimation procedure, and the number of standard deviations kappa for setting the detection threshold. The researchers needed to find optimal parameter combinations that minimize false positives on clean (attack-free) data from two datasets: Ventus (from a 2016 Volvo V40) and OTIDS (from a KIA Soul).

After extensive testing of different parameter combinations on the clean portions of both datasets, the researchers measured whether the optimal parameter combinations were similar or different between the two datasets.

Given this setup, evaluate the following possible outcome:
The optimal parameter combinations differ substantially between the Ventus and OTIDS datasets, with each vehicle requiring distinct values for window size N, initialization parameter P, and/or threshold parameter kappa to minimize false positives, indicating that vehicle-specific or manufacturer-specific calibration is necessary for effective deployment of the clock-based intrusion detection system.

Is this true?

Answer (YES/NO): YES